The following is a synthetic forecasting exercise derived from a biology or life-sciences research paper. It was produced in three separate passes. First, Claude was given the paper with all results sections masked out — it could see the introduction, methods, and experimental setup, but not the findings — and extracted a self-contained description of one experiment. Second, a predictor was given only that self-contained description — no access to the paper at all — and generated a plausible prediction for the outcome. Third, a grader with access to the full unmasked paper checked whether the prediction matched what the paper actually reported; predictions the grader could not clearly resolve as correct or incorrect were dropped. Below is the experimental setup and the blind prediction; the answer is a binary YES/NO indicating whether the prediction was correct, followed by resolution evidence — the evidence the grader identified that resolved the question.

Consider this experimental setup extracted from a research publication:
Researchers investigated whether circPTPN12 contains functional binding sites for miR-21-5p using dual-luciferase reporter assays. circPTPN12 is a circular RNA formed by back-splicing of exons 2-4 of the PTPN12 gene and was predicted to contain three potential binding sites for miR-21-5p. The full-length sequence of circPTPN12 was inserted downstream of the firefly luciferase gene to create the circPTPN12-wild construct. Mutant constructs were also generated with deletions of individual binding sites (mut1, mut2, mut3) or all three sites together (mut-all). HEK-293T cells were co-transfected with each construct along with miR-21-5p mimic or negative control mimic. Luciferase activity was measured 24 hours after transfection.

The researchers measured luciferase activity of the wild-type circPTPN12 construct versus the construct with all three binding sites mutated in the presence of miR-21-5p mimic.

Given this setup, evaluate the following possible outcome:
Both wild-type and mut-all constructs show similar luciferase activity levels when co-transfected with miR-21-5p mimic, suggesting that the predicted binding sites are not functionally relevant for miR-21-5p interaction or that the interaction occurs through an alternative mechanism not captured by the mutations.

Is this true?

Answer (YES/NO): NO